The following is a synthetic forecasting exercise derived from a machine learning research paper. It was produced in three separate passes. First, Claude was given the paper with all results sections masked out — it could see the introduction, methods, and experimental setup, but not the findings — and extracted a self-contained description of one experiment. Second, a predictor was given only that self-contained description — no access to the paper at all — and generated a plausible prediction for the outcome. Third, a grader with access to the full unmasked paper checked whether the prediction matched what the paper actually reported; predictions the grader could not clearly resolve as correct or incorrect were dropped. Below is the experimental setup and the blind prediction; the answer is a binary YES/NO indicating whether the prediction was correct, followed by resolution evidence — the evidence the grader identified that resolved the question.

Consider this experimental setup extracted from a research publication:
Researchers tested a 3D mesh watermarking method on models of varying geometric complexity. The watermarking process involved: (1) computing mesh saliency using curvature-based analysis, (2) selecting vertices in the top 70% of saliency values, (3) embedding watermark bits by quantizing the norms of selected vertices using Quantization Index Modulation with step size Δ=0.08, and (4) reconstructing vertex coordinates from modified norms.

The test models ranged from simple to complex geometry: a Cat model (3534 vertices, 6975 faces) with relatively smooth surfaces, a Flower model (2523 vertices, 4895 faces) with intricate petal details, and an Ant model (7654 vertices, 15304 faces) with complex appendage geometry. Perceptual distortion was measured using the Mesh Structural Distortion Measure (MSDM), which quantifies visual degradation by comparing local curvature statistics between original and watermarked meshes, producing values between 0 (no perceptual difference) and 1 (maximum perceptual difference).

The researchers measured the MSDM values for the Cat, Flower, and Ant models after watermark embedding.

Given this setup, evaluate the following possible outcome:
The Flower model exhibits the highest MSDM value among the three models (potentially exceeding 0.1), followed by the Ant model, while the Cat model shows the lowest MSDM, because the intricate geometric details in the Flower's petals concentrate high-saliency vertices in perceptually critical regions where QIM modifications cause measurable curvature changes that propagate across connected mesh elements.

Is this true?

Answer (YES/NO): NO